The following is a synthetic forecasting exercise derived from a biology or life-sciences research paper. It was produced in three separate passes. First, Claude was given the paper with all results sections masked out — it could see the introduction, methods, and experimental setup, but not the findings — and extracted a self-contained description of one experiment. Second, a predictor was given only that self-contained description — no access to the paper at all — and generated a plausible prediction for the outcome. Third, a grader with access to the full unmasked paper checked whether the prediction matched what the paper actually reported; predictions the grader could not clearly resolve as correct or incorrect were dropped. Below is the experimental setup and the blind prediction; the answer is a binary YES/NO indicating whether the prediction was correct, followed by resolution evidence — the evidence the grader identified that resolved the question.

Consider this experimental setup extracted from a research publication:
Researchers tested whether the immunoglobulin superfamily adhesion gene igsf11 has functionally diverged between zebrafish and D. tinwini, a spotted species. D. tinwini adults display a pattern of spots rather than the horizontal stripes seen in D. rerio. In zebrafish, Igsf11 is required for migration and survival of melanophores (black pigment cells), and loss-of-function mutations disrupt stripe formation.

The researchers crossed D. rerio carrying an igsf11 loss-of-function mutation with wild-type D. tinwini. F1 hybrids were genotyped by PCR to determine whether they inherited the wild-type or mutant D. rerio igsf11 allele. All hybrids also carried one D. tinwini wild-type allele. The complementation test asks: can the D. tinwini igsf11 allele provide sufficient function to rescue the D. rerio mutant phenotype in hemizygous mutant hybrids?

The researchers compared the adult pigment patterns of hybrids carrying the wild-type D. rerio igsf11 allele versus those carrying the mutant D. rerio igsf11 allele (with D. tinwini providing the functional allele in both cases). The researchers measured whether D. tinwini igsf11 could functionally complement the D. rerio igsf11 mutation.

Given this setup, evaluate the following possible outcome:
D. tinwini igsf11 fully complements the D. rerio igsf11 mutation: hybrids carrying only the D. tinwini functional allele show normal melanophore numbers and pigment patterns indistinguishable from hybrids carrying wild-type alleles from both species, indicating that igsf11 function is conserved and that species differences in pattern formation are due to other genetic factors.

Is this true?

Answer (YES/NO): YES